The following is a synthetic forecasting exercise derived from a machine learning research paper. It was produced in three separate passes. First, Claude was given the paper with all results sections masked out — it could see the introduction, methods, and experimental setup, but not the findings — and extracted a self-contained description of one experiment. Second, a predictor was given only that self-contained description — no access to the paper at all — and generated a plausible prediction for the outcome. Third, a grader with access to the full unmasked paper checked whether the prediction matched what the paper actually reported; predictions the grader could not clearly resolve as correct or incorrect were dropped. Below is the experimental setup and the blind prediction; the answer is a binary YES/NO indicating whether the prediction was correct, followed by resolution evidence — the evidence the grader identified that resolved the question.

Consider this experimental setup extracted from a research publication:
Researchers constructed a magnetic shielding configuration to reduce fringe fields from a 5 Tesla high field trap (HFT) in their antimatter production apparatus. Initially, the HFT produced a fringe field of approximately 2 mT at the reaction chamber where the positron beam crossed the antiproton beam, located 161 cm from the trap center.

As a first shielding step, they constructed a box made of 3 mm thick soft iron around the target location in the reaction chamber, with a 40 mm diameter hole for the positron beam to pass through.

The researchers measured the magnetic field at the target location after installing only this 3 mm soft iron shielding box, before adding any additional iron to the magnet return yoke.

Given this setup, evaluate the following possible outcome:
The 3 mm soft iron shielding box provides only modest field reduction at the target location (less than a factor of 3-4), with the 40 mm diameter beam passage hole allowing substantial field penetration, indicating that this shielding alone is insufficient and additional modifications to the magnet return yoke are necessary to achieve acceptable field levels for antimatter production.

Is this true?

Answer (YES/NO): NO